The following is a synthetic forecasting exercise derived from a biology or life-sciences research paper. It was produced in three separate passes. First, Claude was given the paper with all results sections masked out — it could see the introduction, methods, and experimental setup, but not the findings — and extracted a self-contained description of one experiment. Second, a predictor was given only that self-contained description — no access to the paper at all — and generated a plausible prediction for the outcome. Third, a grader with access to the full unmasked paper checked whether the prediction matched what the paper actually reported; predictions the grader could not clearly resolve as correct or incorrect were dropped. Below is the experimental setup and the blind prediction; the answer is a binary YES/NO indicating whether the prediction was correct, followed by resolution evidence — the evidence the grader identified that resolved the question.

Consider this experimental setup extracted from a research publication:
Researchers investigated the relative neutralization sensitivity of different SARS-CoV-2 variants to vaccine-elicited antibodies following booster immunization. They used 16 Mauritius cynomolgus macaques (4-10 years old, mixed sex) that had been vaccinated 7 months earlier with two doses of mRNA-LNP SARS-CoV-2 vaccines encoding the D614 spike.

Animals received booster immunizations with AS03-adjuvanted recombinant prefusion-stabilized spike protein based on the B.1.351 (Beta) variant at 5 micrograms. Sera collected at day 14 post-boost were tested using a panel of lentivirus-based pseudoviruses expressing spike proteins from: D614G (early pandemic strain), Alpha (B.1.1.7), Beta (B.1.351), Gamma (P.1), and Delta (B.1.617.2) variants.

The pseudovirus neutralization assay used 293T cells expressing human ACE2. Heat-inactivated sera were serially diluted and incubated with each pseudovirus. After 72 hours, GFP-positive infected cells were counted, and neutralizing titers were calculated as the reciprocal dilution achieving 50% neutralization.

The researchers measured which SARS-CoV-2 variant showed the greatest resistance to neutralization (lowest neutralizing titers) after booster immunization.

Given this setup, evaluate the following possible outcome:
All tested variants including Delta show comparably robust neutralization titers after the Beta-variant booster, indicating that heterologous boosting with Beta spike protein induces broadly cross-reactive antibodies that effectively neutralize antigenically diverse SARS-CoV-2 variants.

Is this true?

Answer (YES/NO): NO